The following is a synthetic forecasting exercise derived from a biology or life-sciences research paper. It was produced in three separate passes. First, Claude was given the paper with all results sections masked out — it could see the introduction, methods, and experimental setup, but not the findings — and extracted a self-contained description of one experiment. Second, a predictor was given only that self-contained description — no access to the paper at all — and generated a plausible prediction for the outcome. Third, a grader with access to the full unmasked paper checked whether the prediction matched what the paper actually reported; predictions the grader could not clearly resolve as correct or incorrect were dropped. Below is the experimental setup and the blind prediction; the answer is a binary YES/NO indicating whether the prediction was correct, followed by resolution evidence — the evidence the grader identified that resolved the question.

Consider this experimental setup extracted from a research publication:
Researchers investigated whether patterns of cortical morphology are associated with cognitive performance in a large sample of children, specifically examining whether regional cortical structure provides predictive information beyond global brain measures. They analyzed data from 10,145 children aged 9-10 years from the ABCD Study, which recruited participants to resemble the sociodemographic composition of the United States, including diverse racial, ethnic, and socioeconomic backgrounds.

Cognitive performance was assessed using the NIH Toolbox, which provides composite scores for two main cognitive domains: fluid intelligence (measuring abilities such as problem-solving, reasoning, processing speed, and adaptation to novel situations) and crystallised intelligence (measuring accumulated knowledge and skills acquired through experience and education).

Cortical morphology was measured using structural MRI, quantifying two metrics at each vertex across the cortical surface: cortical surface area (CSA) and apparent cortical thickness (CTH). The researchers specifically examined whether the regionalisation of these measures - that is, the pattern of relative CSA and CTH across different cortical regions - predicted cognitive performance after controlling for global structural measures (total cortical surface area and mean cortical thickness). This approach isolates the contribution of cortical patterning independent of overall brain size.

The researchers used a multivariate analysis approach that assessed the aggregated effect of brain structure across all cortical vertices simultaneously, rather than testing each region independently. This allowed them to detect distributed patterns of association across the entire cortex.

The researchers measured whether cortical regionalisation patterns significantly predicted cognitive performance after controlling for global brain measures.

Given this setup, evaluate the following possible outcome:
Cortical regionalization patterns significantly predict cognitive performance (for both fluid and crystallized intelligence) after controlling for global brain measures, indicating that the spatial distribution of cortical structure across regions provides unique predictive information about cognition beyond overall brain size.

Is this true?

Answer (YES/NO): YES